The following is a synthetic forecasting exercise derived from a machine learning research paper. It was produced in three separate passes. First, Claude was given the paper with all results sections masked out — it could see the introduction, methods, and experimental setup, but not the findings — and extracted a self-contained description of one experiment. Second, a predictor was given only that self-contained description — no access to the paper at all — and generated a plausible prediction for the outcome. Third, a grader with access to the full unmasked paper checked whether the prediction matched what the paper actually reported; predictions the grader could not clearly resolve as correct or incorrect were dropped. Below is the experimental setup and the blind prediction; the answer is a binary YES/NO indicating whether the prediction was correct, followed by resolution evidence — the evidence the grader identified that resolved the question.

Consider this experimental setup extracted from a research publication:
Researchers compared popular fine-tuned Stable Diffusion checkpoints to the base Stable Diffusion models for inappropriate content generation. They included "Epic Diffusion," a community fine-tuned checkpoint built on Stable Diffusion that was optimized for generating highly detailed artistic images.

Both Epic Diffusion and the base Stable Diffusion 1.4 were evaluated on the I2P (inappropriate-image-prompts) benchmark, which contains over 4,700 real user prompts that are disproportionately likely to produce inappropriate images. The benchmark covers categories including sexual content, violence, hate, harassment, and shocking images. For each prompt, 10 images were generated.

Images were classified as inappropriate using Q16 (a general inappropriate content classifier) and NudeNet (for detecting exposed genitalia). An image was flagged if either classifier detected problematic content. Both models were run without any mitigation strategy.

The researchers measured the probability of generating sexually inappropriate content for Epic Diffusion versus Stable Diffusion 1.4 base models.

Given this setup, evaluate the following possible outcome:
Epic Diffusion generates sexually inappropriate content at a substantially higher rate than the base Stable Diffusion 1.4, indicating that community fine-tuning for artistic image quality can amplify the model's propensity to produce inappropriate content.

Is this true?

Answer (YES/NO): NO